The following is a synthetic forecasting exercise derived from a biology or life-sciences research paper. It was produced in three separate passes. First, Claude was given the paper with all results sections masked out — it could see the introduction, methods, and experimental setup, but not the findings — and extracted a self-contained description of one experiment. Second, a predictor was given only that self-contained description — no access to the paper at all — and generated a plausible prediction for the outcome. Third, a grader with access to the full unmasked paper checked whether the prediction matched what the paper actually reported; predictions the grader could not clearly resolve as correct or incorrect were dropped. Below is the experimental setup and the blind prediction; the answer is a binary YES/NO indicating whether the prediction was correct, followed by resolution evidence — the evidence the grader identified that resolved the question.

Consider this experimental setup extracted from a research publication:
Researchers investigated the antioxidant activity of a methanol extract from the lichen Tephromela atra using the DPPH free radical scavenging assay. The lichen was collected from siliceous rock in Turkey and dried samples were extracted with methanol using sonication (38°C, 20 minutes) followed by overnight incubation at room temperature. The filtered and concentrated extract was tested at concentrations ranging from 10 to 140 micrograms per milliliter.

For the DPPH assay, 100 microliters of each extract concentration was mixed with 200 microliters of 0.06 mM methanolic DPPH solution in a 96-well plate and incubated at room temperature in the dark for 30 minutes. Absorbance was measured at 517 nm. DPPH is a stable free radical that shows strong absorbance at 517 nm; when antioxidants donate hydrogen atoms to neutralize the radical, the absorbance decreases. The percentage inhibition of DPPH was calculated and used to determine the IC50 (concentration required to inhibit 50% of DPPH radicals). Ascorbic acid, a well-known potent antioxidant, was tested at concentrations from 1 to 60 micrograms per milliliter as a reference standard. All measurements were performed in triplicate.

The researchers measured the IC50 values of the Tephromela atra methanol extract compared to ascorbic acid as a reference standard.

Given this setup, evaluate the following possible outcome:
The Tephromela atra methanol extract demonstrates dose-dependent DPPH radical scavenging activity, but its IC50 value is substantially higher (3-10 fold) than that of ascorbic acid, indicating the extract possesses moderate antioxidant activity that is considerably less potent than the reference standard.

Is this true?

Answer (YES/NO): YES